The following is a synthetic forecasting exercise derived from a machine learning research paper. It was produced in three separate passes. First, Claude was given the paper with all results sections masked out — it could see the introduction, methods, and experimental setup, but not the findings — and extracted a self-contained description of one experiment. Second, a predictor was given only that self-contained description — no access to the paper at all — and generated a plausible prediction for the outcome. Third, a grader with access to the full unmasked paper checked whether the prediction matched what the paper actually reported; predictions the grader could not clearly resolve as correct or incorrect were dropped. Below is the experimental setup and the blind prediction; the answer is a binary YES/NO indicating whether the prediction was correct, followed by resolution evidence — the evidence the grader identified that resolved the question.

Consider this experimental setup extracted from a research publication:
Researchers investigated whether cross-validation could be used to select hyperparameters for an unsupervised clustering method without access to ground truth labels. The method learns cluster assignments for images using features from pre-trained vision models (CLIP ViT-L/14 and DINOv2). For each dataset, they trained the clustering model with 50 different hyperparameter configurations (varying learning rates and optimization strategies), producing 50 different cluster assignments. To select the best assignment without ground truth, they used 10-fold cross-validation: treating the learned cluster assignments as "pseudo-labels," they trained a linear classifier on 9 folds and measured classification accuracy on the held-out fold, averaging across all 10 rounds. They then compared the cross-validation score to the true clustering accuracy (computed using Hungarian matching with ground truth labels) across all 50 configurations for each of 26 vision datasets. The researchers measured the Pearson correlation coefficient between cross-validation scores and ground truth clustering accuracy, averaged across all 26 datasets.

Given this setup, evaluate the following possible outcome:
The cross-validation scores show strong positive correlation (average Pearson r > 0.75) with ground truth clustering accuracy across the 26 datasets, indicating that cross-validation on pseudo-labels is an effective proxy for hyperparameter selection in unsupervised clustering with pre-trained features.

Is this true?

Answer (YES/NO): NO